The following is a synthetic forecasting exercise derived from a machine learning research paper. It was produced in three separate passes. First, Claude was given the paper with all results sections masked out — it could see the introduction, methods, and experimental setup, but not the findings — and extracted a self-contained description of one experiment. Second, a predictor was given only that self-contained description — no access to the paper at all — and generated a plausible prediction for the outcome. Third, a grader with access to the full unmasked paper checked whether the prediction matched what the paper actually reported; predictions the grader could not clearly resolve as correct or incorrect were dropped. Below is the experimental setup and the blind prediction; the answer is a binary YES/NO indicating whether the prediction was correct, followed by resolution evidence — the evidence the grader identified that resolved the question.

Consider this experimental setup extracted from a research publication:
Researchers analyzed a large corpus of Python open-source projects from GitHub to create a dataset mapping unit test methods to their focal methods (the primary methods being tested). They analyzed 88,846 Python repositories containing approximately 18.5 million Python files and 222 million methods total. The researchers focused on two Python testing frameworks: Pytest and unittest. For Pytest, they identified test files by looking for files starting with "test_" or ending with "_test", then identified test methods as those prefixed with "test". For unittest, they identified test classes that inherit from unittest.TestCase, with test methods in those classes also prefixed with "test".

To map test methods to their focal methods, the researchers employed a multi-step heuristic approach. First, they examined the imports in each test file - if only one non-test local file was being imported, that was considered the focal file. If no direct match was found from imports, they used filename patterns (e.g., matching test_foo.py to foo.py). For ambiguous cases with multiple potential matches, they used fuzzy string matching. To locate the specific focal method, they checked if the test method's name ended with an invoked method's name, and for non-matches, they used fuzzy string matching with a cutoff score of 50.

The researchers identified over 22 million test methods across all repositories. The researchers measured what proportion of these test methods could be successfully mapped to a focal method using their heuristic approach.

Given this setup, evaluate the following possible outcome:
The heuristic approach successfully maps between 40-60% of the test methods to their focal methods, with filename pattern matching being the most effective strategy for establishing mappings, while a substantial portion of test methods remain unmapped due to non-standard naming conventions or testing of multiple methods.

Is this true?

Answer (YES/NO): NO